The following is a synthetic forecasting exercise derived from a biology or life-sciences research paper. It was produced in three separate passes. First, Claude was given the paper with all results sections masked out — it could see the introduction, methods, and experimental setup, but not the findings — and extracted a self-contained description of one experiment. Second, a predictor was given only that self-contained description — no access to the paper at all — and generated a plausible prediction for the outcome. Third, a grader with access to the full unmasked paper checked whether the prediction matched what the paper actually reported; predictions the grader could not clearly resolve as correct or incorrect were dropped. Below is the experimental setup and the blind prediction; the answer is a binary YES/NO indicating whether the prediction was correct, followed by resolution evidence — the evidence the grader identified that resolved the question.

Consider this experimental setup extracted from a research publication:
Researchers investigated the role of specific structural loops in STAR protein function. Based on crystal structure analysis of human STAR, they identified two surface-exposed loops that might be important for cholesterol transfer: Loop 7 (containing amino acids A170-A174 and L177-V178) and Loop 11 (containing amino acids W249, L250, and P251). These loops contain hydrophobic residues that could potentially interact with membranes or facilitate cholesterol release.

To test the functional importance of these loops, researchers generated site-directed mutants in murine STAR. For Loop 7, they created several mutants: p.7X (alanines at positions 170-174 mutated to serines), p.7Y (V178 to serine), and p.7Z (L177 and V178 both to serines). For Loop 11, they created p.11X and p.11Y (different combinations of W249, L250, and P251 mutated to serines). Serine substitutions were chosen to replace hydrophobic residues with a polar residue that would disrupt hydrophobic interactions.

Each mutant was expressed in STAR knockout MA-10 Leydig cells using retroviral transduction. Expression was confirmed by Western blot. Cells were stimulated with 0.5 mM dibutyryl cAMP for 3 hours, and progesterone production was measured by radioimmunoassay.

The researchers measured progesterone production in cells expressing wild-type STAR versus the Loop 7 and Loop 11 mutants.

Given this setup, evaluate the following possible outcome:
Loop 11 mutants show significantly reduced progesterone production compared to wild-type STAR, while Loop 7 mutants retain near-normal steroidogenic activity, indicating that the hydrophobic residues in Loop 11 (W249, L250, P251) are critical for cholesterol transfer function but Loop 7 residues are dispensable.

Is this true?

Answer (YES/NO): NO